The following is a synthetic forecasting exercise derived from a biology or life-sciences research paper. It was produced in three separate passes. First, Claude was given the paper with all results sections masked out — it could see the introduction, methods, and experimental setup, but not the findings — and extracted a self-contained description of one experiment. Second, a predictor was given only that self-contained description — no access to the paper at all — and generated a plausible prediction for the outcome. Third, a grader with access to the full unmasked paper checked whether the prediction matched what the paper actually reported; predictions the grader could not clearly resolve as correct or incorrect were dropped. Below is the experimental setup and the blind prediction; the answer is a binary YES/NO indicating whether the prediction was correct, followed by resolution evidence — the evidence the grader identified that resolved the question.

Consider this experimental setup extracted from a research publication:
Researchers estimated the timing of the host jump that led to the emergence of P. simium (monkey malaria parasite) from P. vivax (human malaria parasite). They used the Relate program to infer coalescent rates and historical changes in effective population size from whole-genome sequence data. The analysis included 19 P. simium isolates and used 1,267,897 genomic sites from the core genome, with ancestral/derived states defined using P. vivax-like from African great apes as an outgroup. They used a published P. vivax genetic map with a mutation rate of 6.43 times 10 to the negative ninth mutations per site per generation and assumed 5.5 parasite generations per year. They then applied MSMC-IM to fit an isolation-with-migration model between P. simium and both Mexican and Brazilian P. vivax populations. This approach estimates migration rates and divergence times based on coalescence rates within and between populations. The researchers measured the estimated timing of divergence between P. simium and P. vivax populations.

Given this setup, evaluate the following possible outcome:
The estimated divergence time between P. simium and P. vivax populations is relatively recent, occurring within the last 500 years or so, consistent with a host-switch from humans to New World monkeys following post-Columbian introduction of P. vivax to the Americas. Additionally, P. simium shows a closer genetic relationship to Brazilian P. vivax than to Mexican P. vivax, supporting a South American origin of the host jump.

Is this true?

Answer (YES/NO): NO